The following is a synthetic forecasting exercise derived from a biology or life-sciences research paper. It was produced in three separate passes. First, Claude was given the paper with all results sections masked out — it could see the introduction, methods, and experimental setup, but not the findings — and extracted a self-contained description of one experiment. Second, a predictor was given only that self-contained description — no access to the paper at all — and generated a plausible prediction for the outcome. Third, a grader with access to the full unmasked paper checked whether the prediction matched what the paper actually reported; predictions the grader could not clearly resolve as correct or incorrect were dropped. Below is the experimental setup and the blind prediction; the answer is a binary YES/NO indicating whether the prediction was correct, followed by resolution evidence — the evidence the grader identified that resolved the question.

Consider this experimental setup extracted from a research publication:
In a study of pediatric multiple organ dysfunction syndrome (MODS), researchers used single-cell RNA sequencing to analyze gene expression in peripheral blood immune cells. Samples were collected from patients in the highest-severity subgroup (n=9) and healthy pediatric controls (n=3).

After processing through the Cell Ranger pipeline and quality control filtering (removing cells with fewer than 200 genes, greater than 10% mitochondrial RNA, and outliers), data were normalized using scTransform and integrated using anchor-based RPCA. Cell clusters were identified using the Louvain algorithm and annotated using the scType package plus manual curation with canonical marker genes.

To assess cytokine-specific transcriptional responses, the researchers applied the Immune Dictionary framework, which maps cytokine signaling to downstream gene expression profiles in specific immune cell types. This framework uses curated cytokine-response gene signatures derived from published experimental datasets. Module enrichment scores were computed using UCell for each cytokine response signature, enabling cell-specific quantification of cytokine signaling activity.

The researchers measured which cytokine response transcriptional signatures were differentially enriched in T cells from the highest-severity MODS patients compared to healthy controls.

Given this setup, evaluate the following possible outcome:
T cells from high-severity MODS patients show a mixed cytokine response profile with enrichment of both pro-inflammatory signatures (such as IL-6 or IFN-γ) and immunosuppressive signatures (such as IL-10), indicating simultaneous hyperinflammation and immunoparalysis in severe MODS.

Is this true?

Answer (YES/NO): NO